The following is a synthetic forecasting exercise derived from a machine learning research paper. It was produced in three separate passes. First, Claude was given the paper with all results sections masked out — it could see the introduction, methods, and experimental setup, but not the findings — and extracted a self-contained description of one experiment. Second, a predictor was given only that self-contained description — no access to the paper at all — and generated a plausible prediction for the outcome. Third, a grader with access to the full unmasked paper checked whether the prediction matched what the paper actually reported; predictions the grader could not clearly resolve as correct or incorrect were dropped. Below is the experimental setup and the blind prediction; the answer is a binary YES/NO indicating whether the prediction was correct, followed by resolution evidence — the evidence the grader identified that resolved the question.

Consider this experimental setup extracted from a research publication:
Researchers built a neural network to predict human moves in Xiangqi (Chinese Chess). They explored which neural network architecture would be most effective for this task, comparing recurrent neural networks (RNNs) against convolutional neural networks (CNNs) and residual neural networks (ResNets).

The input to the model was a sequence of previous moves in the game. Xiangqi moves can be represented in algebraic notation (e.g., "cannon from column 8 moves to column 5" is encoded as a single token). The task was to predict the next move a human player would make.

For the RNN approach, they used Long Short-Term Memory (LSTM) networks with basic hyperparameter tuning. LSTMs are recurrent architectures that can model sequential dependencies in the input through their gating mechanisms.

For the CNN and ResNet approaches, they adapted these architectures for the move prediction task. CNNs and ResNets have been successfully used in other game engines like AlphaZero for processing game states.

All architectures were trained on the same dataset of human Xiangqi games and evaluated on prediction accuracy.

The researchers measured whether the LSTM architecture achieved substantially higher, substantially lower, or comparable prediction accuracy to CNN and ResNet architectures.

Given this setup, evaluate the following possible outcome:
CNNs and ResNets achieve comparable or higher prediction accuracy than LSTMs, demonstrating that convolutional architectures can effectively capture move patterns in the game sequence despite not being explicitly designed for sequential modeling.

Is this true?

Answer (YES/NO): NO